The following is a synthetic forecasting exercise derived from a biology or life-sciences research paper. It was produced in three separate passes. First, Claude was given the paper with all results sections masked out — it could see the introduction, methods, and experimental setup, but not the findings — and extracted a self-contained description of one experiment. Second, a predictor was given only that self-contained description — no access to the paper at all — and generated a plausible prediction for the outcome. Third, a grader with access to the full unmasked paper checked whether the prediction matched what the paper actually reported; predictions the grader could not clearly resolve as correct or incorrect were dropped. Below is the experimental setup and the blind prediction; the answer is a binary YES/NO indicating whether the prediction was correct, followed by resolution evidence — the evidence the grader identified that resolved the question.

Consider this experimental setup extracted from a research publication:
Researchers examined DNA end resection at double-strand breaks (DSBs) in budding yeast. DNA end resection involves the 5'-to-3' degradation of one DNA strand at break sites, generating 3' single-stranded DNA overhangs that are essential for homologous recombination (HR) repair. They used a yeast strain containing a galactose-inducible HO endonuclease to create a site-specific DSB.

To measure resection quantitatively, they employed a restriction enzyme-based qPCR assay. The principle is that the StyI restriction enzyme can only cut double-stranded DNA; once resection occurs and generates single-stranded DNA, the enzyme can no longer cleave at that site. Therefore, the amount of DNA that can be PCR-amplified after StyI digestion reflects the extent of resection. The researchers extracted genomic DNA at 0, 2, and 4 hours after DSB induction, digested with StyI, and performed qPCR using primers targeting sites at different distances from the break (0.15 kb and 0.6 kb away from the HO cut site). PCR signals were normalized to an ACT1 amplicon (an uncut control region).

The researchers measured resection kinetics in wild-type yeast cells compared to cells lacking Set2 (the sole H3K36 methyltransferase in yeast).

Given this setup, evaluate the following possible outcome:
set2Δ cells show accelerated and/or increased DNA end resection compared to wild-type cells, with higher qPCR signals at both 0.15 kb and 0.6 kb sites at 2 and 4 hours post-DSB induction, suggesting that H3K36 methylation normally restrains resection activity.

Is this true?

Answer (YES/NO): NO